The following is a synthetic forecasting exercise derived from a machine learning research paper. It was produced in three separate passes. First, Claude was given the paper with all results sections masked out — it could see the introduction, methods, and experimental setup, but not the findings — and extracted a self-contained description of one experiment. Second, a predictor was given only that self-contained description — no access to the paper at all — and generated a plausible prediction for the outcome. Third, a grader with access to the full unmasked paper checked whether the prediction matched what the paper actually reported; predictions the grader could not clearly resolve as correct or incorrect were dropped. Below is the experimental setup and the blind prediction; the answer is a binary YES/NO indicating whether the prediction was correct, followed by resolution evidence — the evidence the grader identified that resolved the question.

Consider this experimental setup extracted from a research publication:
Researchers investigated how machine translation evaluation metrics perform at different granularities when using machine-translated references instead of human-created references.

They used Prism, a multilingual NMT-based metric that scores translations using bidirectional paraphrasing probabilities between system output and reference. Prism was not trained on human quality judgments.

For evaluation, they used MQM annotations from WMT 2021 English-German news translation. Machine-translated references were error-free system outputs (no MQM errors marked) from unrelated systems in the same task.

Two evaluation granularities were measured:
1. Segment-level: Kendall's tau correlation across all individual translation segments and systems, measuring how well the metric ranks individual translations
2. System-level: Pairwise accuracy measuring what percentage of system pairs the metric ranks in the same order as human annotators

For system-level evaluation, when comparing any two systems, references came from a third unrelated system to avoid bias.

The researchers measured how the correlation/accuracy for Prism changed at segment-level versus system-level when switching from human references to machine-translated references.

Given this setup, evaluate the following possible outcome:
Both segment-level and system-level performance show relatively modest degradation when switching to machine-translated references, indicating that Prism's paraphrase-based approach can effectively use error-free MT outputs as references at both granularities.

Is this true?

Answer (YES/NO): NO